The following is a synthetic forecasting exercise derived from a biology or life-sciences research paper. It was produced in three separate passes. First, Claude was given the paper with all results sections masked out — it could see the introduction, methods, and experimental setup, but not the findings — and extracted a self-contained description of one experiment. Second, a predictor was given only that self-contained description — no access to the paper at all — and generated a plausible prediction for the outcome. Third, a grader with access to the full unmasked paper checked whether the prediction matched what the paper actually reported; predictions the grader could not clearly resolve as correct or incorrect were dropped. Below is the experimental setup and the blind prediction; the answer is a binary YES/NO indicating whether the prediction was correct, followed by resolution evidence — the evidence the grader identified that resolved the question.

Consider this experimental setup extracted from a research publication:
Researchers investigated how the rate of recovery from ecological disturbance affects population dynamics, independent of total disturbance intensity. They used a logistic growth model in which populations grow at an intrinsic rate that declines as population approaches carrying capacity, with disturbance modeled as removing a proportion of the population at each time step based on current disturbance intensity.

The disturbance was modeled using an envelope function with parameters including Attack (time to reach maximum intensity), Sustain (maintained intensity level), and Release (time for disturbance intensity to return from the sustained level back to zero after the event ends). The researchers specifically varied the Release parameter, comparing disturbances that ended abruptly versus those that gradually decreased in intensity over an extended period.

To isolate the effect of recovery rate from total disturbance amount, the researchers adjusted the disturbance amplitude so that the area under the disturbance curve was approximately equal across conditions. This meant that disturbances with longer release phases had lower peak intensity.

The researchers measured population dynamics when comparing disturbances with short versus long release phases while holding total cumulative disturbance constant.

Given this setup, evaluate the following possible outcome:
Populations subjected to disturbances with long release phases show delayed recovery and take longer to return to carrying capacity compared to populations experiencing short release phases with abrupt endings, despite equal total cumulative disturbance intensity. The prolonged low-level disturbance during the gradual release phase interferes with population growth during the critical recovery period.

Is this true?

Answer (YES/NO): YES